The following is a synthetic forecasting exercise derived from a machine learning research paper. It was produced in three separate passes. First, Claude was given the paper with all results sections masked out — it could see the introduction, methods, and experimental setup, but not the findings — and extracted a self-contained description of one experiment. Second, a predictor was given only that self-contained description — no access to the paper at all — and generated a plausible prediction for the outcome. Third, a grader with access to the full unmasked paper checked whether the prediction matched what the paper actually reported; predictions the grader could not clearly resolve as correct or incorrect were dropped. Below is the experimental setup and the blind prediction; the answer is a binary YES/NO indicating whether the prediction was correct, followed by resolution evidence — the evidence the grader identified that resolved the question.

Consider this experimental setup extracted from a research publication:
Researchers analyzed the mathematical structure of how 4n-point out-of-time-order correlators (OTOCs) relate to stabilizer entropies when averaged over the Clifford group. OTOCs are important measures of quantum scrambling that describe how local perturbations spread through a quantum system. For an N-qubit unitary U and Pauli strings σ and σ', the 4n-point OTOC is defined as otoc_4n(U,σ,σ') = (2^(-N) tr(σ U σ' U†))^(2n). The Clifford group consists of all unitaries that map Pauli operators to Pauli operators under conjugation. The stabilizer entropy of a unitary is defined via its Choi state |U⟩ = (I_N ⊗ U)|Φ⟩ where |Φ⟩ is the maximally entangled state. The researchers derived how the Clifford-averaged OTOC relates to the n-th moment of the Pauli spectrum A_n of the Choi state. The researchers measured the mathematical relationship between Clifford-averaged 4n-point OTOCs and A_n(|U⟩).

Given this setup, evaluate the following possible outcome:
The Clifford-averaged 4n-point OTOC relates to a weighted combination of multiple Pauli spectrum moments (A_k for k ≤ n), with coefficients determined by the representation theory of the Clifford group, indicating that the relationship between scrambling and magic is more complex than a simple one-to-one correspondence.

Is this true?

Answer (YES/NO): NO